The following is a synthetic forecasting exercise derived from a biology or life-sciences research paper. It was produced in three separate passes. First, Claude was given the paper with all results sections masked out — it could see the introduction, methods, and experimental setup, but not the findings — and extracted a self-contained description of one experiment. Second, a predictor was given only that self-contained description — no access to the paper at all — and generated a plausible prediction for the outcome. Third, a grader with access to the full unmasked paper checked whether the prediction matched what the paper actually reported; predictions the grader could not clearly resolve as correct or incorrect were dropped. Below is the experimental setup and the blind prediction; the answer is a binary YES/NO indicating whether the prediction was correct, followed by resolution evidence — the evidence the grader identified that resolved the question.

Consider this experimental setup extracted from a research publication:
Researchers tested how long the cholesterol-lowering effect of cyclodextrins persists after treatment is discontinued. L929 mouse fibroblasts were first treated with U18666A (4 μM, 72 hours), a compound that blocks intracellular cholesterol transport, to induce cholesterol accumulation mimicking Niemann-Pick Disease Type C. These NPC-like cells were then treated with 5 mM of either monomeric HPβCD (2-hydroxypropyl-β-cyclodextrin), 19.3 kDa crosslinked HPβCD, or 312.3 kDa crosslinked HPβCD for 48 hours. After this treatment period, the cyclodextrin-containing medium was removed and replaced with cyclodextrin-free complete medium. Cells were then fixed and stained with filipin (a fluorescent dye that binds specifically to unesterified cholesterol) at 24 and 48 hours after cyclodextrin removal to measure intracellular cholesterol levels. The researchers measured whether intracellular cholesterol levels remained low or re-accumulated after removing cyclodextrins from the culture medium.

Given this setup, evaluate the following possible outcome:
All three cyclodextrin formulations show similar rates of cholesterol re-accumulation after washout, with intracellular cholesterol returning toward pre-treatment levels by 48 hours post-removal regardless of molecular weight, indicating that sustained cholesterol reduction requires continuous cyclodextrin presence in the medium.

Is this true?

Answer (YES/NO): NO